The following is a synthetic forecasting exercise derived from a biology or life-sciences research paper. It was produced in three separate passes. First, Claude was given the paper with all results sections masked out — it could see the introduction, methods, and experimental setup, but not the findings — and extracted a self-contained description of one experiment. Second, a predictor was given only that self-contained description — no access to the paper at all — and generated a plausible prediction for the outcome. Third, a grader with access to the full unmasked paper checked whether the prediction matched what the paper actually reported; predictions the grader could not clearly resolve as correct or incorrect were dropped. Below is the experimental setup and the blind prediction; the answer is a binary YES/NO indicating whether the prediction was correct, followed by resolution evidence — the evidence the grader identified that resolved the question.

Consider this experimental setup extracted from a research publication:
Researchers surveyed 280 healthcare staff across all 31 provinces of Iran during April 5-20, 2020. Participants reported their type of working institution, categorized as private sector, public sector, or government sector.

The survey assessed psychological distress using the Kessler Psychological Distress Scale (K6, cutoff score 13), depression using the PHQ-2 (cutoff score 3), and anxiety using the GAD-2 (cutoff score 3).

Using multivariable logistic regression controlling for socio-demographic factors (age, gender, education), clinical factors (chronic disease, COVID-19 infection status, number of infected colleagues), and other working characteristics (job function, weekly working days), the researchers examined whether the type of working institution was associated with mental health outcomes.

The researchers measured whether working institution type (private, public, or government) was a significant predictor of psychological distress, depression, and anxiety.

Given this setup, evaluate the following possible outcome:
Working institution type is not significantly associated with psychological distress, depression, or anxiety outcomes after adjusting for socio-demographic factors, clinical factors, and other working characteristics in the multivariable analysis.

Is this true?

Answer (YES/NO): YES